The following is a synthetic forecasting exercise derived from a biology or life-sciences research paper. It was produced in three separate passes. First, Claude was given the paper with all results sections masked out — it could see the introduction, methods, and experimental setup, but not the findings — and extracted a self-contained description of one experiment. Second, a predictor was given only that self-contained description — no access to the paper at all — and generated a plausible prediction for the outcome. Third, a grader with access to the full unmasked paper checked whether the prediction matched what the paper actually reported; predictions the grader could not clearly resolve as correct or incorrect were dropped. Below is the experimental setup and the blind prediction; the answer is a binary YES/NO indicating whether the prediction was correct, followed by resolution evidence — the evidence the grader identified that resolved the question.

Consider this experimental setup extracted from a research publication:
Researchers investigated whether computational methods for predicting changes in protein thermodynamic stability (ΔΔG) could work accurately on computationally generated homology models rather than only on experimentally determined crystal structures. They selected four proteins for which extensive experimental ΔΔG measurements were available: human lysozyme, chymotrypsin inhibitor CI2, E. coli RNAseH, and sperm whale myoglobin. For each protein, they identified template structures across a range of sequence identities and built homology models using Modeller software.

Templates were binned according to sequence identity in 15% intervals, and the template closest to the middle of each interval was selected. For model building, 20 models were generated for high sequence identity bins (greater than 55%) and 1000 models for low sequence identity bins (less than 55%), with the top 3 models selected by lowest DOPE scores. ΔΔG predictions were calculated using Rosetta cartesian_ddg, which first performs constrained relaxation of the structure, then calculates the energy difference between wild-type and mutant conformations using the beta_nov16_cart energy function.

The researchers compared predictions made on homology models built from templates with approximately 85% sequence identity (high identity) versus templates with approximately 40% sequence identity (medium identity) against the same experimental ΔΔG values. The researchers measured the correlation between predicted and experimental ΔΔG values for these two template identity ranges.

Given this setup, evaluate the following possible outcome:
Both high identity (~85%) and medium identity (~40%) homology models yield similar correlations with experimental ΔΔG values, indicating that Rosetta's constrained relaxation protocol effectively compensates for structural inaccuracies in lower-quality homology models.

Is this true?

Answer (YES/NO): YES